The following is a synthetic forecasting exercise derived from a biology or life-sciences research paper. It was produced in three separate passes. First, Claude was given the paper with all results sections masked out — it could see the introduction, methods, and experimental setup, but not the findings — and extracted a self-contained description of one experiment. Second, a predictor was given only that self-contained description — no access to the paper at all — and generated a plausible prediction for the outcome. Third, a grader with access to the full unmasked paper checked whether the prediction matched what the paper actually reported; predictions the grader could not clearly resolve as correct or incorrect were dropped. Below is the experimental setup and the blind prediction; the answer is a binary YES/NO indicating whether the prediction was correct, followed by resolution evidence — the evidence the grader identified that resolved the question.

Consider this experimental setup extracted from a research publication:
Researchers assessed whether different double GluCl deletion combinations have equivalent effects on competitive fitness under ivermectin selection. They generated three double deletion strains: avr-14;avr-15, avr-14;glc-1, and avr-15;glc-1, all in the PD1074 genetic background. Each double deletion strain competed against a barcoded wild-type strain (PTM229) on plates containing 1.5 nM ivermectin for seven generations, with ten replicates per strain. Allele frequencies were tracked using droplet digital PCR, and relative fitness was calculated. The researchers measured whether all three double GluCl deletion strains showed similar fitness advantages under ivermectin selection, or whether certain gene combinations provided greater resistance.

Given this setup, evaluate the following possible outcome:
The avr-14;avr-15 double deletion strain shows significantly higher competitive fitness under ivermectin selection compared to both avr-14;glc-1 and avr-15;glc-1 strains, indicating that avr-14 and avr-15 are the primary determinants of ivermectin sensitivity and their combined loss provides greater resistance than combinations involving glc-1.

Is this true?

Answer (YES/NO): YES